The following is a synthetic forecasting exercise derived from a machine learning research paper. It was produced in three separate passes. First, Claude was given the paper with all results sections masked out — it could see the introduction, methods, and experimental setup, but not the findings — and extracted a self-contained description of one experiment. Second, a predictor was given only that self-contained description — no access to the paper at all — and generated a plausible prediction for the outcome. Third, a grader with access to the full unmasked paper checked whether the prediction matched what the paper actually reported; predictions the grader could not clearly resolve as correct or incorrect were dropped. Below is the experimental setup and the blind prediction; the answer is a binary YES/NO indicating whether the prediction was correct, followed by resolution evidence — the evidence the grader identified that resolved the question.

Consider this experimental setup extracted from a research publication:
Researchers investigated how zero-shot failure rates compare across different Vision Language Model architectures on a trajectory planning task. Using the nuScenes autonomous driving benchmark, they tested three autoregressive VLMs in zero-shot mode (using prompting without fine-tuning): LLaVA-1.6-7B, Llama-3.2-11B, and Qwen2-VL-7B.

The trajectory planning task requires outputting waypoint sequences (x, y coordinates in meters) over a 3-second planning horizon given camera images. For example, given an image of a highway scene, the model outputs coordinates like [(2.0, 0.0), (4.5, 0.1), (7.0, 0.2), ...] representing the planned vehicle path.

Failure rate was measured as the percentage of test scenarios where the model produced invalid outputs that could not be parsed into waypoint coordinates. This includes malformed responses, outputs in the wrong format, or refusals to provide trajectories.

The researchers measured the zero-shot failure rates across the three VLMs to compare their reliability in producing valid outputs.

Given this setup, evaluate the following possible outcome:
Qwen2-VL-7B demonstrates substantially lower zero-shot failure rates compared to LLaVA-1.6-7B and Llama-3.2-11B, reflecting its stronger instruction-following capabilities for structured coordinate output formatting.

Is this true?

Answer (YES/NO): NO